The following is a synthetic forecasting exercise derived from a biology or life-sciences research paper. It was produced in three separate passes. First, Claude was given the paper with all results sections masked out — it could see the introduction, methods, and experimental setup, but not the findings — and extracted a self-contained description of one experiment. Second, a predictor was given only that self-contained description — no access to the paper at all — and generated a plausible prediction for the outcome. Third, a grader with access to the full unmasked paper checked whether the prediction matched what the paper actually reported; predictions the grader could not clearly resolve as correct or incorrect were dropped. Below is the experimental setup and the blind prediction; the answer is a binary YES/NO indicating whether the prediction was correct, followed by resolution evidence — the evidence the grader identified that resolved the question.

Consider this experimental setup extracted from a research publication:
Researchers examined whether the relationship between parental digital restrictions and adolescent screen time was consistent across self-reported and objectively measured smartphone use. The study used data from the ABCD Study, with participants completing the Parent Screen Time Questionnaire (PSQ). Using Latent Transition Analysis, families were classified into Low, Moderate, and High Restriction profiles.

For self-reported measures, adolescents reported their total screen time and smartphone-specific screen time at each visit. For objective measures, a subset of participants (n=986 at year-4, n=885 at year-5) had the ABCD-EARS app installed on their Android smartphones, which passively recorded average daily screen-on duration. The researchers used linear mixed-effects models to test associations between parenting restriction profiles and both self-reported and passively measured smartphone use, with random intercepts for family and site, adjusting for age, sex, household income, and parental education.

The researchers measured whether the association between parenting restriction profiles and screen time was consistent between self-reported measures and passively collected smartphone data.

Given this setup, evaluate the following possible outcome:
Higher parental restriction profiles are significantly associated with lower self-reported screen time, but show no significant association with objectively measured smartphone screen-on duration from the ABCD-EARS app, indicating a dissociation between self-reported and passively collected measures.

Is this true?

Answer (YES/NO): NO